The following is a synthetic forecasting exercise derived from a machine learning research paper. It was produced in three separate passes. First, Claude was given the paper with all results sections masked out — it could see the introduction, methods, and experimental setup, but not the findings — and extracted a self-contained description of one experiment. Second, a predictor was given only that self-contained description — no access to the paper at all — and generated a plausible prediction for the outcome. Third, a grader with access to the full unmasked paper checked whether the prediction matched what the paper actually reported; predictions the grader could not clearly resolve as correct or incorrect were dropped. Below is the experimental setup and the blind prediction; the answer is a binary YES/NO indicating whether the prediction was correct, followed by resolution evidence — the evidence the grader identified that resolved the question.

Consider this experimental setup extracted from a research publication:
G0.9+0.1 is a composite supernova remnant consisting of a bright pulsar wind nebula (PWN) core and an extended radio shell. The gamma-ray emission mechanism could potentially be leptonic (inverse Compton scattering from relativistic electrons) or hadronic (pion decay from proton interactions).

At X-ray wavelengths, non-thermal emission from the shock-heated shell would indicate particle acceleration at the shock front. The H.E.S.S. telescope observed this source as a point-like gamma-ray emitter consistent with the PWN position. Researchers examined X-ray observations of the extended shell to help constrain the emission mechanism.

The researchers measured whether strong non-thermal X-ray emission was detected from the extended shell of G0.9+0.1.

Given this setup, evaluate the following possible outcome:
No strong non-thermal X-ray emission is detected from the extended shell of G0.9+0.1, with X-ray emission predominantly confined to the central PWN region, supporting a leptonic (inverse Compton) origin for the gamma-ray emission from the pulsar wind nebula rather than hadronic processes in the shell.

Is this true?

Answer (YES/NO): YES